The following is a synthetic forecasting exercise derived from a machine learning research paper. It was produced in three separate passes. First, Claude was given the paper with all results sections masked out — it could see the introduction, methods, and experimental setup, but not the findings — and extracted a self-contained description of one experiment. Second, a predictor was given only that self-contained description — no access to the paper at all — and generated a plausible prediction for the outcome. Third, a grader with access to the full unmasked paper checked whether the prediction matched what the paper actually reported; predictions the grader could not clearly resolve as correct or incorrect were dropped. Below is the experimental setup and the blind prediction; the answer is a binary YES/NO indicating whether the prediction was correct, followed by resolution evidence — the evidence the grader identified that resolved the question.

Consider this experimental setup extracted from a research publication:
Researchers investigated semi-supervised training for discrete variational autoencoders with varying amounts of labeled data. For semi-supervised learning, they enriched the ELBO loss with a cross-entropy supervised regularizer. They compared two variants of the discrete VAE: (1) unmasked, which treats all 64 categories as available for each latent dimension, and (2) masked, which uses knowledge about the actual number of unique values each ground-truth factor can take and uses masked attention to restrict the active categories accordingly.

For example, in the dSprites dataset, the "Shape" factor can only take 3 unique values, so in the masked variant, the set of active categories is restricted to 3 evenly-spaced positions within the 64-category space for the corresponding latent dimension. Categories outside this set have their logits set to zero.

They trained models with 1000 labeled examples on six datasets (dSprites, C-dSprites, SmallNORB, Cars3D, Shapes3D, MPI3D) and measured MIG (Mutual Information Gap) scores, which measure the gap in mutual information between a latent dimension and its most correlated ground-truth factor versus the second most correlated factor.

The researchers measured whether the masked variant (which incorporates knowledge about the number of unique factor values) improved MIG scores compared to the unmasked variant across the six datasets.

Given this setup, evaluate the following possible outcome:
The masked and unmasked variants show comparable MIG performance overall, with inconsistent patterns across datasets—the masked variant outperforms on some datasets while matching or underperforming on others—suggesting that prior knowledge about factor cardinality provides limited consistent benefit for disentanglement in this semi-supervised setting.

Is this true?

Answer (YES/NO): NO